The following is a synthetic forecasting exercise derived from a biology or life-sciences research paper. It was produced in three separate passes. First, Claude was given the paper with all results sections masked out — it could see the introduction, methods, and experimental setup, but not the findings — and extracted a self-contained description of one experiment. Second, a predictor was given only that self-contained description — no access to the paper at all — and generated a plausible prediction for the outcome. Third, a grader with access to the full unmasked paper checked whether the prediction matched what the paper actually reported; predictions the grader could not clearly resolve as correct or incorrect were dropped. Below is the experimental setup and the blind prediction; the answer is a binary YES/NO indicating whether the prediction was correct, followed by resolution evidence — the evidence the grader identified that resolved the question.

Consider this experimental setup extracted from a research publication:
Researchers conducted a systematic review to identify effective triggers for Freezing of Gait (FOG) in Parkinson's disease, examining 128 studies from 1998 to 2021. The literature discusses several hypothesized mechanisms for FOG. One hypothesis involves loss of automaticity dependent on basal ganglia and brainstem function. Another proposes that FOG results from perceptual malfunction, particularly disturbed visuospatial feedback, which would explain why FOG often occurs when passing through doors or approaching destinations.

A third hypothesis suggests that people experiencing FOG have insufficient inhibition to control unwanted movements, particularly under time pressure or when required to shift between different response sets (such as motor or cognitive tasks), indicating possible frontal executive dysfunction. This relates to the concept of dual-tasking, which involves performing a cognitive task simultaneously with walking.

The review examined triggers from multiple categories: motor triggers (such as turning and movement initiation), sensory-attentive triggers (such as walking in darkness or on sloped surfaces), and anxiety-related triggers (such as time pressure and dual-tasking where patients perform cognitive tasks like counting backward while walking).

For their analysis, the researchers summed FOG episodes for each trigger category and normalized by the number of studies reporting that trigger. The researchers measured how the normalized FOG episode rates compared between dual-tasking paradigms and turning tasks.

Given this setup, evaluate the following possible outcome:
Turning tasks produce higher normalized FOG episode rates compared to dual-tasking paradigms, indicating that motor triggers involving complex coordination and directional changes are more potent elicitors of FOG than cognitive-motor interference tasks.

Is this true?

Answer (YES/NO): YES